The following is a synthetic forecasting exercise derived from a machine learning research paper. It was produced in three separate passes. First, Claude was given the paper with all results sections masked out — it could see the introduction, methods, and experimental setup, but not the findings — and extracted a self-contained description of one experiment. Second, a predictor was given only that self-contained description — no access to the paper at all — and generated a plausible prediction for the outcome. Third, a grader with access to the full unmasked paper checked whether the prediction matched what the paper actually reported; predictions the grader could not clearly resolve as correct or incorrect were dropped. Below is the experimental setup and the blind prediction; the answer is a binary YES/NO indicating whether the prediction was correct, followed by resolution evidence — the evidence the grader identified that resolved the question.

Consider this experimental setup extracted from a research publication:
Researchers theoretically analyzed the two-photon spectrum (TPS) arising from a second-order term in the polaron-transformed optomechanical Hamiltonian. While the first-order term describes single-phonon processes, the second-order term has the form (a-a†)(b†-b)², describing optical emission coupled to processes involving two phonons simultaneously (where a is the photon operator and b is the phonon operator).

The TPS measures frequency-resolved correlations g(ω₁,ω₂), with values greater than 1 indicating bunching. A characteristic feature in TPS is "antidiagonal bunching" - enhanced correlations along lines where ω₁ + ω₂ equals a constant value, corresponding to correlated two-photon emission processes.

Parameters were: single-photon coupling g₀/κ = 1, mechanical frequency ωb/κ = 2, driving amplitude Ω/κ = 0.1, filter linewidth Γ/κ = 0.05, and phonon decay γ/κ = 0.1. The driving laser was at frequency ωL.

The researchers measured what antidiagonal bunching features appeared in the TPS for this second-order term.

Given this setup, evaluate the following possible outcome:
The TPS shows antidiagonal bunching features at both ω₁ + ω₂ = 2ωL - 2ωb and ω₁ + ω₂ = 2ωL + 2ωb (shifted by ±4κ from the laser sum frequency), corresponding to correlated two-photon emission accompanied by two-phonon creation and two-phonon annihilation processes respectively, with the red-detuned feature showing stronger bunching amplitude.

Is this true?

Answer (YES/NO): NO